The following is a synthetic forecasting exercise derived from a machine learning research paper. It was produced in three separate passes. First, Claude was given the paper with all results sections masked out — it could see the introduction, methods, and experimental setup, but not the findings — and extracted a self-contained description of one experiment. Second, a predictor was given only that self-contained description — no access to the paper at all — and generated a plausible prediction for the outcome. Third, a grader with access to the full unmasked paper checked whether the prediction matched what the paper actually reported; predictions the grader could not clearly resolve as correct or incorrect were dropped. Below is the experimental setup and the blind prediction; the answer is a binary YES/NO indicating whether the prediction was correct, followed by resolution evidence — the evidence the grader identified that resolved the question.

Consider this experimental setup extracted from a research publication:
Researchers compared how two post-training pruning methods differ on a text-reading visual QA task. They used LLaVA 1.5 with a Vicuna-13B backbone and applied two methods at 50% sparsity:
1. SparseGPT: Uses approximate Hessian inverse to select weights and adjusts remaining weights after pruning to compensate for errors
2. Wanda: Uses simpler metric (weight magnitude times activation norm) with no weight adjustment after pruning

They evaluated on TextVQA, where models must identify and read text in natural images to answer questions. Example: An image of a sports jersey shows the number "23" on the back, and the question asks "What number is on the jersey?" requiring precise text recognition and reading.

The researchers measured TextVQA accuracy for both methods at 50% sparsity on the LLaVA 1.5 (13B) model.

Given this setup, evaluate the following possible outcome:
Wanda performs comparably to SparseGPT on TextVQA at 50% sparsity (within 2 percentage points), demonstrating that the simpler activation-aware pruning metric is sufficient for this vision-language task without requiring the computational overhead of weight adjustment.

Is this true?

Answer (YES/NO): YES